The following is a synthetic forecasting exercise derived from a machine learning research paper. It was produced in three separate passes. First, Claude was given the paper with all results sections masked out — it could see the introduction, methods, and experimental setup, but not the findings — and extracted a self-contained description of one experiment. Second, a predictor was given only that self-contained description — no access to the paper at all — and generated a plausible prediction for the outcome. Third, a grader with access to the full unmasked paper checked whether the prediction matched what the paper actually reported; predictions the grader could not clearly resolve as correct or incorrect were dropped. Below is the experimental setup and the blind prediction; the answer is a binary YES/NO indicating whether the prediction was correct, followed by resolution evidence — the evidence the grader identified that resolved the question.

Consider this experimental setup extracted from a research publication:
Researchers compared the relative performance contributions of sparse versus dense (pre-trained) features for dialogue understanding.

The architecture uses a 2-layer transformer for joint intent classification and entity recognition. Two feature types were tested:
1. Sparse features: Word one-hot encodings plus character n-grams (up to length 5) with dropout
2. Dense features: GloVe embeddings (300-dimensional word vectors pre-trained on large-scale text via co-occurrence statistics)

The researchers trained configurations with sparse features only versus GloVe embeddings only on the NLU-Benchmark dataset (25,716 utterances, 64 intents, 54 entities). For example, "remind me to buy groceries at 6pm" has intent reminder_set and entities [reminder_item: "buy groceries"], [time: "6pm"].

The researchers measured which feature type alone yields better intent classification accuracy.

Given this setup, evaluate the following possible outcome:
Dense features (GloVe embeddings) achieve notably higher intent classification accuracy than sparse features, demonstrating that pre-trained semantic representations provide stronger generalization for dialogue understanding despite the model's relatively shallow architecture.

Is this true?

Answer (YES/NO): YES